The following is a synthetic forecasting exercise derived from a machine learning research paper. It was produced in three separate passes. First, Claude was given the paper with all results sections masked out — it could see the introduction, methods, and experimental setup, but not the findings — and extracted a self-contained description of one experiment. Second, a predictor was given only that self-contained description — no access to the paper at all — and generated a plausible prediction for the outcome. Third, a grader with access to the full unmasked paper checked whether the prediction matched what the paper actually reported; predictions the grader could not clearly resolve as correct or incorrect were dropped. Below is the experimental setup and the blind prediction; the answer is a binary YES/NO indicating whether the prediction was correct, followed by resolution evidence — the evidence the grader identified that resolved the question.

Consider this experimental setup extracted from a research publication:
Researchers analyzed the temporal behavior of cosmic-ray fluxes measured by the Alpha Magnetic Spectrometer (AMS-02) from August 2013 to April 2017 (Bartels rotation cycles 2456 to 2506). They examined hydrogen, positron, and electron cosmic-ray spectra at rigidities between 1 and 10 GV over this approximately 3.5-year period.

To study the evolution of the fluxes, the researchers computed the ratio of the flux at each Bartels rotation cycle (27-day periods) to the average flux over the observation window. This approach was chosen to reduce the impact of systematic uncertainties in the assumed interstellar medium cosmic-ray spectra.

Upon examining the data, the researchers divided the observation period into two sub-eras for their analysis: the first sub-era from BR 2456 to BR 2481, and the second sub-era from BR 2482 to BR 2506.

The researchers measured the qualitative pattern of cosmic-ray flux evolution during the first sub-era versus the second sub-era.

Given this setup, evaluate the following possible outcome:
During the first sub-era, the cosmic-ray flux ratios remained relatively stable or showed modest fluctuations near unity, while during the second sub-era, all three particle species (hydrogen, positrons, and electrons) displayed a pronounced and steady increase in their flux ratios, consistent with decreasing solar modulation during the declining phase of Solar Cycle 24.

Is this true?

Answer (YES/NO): YES